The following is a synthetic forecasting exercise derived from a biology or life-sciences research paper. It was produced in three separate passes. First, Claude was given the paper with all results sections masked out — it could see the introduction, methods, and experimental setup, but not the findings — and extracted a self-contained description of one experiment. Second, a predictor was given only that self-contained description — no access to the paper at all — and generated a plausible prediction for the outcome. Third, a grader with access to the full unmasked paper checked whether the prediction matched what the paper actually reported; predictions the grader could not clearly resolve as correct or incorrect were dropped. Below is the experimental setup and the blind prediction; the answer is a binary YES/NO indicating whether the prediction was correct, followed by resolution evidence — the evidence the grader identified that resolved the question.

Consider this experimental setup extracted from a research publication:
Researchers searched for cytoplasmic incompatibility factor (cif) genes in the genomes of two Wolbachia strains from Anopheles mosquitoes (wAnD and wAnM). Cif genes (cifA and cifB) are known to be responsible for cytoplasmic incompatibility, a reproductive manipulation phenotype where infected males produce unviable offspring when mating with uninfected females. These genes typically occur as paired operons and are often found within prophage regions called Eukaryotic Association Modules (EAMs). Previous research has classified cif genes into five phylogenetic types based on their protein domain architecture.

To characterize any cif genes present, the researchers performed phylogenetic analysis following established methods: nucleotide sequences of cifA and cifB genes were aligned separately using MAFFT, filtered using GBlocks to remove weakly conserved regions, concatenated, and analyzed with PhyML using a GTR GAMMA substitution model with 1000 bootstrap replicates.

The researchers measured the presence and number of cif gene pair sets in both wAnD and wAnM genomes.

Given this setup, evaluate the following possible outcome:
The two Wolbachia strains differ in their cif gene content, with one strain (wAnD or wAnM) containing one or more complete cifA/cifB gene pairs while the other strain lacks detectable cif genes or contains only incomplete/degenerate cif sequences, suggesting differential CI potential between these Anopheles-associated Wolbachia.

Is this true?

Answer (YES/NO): NO